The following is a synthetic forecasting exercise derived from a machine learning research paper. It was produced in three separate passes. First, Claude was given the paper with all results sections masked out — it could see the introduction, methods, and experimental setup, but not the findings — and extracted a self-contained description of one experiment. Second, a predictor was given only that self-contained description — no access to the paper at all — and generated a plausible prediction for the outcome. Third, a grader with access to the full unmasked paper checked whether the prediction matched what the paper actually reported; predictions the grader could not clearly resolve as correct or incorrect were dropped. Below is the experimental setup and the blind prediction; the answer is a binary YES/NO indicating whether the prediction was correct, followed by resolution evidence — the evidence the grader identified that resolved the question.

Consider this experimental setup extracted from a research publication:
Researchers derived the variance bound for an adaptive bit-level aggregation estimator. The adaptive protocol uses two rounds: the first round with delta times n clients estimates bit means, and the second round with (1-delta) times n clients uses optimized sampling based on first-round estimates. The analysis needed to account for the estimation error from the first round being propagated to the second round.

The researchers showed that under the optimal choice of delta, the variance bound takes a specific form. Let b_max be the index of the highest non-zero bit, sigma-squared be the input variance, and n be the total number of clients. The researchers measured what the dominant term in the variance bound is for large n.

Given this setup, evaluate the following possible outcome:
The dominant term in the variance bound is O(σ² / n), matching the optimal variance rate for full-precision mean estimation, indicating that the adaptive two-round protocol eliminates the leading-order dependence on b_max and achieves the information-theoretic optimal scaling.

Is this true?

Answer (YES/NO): NO